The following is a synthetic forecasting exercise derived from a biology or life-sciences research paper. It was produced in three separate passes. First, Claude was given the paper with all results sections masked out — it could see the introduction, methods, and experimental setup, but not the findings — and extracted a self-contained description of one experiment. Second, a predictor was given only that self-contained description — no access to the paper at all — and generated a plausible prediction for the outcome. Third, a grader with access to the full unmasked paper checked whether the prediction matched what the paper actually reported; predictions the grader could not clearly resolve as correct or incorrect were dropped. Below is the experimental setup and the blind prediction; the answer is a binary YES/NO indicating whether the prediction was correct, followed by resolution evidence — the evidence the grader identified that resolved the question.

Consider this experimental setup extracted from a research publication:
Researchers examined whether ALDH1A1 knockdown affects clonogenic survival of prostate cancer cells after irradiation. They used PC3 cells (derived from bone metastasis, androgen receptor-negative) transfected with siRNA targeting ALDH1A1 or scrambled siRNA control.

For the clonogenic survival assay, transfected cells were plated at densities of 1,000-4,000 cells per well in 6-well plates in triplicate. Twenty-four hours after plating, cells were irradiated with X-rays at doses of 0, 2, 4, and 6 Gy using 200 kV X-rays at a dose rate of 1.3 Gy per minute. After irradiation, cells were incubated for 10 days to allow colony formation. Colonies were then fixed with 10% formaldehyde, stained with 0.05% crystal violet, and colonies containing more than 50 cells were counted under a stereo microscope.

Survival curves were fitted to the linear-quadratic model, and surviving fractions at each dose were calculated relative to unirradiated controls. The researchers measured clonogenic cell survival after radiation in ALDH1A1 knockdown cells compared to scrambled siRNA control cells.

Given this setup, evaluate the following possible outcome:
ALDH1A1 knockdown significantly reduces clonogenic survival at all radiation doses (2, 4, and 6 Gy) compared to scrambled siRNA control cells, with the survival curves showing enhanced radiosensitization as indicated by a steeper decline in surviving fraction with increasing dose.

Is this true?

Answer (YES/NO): YES